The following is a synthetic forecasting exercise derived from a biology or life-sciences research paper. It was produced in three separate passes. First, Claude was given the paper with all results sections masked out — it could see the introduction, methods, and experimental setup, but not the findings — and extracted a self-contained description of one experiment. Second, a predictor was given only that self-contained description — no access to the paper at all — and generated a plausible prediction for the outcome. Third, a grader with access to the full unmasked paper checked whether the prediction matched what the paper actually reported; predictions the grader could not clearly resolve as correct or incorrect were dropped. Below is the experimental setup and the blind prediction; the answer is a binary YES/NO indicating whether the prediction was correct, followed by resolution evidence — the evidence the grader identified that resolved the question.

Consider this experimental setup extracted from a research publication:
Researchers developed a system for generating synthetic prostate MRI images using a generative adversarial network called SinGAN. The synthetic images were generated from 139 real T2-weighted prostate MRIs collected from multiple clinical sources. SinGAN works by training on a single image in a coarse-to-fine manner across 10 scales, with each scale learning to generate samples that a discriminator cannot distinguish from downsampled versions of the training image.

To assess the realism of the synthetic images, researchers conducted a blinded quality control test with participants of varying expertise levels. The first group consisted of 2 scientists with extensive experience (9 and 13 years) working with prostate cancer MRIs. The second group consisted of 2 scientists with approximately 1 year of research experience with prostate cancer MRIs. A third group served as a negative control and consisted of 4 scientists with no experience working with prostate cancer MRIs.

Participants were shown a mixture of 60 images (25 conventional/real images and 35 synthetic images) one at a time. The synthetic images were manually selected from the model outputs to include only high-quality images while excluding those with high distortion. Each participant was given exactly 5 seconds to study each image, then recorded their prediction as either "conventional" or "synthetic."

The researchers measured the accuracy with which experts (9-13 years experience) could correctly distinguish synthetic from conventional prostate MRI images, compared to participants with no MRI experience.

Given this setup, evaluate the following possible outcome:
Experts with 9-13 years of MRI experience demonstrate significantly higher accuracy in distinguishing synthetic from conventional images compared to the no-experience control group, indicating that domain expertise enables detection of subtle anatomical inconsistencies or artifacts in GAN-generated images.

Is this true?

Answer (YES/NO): NO